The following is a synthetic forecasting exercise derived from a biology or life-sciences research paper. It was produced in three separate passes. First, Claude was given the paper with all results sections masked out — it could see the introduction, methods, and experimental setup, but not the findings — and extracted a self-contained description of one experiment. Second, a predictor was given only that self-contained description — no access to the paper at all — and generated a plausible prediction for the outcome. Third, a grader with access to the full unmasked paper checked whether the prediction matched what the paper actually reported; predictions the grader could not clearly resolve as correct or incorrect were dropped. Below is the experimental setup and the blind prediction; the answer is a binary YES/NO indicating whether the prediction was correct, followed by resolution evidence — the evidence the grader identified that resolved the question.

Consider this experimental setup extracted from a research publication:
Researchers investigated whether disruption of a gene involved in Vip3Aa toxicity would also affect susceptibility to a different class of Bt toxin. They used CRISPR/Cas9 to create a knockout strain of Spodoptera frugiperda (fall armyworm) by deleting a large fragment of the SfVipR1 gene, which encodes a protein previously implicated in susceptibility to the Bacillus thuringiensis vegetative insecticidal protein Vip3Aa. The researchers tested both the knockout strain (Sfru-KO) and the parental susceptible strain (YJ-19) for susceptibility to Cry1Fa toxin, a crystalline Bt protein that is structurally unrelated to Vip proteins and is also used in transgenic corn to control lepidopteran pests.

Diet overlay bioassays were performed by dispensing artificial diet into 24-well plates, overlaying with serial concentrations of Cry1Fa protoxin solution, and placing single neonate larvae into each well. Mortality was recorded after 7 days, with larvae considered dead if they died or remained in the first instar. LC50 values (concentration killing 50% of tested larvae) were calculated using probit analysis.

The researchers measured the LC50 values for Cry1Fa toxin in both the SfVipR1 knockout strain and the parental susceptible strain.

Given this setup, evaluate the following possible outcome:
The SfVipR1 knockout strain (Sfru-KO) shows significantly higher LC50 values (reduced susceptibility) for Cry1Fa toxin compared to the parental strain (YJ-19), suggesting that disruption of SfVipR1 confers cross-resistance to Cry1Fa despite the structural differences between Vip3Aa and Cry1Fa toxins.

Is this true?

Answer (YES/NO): NO